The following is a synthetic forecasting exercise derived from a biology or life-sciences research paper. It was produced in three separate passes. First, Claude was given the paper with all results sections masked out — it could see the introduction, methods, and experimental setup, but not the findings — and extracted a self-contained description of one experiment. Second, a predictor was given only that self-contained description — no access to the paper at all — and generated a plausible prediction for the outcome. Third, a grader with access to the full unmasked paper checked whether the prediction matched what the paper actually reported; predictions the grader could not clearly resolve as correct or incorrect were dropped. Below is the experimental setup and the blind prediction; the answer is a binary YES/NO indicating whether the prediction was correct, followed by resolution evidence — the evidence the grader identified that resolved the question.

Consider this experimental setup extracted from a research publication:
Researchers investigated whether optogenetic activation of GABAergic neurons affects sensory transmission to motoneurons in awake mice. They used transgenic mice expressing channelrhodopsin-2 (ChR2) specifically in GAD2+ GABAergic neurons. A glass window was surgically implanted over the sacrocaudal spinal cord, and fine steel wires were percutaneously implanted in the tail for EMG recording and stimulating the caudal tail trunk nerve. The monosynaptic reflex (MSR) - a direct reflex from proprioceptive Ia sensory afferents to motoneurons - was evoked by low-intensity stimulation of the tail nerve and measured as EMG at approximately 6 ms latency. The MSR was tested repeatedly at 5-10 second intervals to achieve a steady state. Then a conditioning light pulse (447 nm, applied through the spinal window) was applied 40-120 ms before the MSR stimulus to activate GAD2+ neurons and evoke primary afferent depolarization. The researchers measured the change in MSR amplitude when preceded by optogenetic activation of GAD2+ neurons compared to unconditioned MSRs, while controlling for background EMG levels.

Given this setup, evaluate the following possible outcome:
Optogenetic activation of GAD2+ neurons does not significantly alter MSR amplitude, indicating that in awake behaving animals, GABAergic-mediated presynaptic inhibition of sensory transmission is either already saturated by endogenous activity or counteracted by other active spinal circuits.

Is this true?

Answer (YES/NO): NO